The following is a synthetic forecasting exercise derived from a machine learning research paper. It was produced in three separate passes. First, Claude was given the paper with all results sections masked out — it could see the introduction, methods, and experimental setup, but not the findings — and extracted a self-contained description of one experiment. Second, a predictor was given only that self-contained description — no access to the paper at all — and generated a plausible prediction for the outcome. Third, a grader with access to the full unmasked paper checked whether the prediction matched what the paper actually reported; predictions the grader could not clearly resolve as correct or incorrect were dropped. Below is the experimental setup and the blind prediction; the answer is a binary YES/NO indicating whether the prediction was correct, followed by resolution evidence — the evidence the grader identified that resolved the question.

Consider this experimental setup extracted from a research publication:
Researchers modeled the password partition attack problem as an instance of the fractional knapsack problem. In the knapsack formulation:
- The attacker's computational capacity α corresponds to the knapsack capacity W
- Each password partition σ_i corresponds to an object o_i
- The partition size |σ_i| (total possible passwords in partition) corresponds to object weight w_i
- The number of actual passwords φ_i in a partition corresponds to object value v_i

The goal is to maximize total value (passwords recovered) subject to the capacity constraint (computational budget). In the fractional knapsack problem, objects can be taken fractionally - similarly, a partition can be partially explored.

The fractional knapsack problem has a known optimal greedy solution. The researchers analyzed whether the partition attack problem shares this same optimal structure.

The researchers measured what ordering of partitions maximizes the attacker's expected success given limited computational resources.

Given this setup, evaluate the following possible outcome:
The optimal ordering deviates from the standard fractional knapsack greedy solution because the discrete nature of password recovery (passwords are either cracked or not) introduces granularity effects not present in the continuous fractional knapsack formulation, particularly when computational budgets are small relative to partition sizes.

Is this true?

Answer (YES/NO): NO